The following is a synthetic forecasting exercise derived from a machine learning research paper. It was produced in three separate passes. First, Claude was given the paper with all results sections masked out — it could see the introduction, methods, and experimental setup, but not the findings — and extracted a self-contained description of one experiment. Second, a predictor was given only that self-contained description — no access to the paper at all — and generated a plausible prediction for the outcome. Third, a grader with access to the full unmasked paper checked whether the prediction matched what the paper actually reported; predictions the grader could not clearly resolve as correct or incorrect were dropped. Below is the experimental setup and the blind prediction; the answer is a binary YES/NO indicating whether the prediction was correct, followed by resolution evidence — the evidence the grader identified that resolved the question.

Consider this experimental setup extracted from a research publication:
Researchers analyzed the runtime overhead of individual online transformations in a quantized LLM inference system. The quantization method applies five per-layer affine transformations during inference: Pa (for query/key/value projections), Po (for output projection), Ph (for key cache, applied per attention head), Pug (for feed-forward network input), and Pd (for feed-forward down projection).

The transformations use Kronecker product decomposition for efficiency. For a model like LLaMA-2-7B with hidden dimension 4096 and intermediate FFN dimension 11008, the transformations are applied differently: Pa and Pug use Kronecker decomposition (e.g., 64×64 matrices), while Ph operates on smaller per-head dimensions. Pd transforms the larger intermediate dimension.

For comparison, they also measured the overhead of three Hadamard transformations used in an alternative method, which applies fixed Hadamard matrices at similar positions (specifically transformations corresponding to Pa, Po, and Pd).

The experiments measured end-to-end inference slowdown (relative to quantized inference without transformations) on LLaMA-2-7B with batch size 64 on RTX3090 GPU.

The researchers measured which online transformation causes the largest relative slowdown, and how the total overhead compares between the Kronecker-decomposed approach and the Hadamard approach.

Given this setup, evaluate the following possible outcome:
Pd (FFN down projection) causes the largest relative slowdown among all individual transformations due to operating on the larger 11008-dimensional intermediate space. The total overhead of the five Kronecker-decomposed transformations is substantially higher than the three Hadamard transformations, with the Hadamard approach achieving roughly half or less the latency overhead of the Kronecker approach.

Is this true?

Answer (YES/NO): NO